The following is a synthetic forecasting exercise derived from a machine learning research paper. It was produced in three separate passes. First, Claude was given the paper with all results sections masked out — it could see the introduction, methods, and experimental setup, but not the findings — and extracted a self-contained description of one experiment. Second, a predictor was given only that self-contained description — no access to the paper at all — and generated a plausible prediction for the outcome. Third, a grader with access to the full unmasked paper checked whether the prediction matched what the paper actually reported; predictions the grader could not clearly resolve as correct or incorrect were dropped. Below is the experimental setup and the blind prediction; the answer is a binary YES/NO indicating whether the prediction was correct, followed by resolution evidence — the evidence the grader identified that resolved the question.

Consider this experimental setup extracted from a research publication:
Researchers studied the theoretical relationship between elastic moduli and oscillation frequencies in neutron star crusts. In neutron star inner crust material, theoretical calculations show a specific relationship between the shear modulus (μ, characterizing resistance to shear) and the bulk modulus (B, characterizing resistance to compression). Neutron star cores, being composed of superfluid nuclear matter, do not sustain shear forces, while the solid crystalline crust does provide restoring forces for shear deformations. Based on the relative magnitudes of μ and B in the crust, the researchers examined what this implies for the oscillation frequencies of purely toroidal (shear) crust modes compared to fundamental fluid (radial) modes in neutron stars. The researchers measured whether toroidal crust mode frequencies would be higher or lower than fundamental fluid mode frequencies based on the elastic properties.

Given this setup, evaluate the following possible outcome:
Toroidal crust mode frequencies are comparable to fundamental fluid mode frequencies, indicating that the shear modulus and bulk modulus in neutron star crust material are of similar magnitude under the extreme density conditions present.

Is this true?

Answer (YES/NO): NO